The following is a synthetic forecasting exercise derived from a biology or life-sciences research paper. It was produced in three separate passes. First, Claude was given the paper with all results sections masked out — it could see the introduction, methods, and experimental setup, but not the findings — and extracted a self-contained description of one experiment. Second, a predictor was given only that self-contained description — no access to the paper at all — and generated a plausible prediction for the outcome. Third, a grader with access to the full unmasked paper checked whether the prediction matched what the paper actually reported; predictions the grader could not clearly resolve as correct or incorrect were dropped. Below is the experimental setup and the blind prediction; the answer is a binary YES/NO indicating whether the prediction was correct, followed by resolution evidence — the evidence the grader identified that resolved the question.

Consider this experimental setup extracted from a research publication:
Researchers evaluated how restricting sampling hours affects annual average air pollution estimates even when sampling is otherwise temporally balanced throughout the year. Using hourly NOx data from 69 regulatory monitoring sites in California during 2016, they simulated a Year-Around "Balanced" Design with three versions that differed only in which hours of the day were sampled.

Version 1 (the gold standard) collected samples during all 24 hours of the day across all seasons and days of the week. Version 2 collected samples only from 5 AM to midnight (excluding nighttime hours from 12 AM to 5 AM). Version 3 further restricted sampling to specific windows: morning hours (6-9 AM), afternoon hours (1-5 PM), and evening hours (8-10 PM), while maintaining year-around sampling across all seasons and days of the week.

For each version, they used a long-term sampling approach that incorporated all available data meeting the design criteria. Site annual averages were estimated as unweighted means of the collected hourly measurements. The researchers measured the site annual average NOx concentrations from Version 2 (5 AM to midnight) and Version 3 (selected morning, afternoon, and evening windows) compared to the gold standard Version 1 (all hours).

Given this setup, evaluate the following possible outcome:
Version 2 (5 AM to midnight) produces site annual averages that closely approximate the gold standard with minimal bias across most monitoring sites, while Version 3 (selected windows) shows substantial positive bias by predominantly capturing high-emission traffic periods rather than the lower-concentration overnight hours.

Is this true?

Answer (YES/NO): NO